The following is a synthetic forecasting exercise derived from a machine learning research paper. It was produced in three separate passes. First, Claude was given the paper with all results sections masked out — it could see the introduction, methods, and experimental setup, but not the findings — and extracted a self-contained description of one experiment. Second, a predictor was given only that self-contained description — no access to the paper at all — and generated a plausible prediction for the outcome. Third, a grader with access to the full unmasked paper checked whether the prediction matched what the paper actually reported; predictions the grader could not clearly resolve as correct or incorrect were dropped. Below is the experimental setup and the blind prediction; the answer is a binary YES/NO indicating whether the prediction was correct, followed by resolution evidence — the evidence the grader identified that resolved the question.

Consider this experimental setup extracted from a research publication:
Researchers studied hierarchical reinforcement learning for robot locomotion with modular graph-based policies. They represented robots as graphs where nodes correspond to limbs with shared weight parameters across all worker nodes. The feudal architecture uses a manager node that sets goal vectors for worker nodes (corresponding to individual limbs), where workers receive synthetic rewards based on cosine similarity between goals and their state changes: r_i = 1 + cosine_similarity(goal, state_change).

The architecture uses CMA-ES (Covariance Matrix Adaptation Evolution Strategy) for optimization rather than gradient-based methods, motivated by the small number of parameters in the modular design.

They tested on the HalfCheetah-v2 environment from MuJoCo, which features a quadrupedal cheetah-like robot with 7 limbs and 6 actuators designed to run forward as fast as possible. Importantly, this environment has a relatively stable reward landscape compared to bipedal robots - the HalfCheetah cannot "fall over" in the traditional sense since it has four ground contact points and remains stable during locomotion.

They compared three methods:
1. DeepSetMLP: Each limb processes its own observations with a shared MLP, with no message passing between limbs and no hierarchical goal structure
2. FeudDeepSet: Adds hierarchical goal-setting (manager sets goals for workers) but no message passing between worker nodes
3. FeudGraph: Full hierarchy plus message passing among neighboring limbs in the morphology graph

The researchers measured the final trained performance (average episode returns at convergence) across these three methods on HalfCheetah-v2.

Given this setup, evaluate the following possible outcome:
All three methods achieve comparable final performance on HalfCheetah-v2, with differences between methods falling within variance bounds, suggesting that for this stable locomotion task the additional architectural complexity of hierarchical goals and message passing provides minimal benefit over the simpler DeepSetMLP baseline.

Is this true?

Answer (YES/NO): YES